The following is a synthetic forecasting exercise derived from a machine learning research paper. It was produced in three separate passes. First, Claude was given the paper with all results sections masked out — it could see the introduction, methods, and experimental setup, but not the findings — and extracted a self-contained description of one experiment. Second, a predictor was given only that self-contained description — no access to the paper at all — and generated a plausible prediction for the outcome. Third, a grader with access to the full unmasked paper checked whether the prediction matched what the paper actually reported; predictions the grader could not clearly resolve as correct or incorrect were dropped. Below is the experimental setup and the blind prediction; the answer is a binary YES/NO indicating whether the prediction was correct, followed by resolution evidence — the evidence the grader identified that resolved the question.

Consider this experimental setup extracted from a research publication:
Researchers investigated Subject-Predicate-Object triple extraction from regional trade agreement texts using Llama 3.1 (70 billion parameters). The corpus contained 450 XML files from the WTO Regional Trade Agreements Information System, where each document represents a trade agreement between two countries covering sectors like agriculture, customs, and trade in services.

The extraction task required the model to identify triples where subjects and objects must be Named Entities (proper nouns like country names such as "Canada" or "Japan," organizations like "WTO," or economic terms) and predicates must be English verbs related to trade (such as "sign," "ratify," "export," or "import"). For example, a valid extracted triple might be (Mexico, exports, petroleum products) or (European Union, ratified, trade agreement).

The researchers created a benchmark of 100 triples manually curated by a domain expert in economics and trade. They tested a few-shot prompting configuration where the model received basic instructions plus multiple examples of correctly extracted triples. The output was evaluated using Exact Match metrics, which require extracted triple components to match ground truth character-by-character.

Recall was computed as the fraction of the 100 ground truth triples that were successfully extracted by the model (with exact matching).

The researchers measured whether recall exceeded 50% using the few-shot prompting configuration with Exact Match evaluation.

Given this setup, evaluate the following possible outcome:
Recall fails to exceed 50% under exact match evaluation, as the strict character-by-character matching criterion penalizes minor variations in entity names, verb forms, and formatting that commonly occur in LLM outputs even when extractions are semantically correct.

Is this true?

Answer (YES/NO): NO